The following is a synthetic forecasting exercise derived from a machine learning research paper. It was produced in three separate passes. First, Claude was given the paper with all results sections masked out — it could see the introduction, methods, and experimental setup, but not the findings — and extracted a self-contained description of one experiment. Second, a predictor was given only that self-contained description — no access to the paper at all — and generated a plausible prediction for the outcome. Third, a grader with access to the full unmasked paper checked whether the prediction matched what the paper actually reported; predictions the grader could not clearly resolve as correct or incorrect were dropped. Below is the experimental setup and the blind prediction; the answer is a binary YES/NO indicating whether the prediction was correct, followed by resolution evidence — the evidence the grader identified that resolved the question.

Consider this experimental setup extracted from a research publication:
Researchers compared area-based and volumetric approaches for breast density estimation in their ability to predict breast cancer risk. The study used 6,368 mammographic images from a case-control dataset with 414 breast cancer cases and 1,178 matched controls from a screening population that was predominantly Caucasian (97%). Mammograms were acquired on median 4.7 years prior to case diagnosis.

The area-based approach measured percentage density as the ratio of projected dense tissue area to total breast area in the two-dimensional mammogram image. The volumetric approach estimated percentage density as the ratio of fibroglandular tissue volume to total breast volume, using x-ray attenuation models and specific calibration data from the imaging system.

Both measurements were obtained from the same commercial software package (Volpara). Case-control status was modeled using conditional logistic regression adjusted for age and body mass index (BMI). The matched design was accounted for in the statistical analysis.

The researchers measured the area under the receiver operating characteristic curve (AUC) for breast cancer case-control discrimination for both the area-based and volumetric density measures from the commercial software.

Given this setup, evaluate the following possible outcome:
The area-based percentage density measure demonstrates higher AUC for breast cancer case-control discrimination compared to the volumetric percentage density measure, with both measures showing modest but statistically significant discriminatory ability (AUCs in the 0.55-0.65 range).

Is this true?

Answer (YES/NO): NO